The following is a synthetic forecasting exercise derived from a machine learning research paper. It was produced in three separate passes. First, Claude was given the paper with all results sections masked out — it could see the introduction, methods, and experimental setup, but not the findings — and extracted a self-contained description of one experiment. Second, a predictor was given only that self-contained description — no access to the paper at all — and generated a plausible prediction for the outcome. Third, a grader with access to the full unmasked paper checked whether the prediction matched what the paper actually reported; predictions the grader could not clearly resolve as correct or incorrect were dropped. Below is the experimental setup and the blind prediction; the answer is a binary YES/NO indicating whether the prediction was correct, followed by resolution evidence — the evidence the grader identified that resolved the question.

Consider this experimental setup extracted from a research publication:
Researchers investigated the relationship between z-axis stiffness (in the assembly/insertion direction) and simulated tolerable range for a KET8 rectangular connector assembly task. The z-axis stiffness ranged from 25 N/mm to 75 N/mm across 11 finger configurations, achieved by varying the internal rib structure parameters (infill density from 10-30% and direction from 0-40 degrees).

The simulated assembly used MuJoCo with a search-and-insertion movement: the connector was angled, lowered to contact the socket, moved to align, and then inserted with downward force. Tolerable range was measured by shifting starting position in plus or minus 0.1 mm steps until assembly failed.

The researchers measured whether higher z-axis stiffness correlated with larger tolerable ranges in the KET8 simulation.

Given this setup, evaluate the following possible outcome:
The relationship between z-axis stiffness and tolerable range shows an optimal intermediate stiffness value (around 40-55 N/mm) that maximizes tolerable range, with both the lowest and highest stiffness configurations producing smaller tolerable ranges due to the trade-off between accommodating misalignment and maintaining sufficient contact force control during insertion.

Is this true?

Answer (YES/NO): NO